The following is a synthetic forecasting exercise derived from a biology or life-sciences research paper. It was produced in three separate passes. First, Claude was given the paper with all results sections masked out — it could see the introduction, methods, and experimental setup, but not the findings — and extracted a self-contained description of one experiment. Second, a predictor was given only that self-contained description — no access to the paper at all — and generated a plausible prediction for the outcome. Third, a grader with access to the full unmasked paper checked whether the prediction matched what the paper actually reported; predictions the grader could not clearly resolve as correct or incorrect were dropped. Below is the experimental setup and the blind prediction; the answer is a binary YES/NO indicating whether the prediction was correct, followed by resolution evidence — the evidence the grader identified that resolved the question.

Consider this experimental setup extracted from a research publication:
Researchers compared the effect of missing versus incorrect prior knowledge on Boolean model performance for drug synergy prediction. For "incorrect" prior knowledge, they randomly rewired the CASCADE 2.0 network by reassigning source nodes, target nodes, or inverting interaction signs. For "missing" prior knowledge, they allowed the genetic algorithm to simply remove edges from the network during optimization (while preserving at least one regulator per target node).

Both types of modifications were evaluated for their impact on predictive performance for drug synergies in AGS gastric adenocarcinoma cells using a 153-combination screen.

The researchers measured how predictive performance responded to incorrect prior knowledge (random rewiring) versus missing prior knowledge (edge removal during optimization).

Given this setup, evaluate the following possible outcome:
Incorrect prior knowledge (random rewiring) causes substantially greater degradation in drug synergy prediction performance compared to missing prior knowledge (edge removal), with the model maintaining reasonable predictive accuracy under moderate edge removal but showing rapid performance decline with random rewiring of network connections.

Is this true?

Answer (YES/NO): NO